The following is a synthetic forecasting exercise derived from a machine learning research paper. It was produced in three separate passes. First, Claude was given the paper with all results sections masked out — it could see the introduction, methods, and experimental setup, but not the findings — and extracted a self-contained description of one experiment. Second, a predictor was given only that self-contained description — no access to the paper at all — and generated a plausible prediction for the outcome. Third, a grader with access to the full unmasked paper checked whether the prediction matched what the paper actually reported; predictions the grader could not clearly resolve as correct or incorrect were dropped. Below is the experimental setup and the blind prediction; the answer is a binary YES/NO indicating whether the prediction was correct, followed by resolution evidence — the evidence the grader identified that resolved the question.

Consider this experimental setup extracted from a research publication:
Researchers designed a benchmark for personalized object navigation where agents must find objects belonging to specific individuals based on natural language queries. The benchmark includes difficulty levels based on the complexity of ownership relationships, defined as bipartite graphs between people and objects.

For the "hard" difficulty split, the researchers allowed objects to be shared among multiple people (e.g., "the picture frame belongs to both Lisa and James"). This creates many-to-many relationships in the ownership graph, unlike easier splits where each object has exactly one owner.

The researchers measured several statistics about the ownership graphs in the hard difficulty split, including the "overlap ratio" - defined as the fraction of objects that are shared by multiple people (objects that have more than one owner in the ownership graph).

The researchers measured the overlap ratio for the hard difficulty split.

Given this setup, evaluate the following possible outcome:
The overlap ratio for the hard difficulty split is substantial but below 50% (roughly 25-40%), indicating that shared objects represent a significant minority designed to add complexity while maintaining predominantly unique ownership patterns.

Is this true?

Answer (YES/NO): NO